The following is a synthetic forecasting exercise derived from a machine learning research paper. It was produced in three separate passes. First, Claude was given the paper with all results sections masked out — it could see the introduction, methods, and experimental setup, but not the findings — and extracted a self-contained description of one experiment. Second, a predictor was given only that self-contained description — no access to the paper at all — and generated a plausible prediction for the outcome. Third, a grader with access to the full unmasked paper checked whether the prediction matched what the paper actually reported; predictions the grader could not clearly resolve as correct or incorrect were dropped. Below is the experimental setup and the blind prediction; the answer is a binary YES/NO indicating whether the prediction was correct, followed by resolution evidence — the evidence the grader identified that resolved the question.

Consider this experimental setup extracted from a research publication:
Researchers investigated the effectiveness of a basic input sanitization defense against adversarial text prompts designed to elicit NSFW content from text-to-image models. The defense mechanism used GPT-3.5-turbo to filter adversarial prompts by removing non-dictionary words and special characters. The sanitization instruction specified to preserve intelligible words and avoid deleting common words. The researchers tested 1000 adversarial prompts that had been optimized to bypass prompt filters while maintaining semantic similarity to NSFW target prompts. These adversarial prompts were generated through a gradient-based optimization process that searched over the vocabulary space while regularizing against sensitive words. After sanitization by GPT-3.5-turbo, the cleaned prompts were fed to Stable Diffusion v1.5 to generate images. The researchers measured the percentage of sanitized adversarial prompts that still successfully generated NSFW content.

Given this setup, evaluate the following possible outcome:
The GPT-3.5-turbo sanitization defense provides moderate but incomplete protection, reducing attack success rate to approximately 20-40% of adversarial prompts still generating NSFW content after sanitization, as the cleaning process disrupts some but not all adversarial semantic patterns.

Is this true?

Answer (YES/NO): NO